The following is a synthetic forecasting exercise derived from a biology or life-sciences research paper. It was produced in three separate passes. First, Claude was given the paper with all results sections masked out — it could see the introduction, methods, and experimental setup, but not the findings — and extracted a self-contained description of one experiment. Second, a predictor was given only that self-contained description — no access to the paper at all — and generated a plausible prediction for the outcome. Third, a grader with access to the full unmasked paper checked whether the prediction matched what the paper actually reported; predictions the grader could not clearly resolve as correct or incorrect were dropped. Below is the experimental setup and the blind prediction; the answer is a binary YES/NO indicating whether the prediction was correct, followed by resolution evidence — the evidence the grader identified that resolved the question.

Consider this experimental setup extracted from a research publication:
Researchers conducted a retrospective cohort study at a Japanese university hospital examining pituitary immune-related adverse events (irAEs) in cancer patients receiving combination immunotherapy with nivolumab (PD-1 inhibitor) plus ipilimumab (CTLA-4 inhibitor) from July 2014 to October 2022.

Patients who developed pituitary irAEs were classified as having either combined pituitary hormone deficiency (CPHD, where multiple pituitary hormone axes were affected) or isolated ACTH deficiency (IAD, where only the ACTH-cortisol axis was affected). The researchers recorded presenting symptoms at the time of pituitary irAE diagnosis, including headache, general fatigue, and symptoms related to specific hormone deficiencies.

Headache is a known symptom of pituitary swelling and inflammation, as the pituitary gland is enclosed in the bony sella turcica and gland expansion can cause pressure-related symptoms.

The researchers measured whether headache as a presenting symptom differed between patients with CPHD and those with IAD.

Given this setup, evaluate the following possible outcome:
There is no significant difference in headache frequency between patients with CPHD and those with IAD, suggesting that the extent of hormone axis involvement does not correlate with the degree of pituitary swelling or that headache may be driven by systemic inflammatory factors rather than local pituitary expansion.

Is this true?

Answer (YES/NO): NO